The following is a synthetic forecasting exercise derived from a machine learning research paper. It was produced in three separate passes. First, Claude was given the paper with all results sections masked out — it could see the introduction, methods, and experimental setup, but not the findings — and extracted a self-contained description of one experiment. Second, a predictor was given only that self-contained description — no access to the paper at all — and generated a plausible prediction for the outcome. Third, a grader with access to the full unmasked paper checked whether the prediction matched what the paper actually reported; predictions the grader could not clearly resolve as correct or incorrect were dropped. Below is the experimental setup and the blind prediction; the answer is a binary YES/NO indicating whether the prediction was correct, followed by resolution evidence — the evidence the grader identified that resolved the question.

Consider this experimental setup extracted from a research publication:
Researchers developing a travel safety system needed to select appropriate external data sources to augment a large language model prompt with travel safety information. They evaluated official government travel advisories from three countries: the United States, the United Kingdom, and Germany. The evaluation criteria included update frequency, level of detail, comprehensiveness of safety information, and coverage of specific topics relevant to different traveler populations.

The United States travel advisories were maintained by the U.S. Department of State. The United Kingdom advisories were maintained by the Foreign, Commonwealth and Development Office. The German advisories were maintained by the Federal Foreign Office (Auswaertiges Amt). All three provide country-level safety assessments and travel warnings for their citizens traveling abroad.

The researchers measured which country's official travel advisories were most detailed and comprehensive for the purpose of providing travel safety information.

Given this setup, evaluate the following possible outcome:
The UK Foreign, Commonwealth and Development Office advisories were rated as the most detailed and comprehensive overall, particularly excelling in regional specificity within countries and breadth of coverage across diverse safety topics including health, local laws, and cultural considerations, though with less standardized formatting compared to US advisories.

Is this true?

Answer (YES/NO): NO